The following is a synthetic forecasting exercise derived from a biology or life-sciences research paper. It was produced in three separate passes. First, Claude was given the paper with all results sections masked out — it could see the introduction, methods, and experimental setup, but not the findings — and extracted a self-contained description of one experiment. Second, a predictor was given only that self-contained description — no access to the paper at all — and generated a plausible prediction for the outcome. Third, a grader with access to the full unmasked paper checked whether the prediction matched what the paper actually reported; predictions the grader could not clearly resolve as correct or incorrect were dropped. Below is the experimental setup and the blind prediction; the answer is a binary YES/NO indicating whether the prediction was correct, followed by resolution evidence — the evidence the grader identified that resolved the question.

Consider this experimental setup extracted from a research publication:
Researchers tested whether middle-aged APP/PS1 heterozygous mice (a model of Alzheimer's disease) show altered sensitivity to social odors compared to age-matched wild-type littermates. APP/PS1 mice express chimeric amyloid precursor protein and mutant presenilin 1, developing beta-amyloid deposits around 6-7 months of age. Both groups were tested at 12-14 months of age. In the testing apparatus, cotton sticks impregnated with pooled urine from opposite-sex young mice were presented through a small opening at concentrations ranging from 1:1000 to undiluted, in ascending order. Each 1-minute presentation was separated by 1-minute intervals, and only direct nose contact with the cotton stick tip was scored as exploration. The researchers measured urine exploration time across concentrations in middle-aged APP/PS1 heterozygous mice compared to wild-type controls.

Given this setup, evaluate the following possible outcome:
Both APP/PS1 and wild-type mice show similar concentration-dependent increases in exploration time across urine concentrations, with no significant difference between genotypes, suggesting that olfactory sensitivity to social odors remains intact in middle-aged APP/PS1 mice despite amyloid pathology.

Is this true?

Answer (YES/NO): NO